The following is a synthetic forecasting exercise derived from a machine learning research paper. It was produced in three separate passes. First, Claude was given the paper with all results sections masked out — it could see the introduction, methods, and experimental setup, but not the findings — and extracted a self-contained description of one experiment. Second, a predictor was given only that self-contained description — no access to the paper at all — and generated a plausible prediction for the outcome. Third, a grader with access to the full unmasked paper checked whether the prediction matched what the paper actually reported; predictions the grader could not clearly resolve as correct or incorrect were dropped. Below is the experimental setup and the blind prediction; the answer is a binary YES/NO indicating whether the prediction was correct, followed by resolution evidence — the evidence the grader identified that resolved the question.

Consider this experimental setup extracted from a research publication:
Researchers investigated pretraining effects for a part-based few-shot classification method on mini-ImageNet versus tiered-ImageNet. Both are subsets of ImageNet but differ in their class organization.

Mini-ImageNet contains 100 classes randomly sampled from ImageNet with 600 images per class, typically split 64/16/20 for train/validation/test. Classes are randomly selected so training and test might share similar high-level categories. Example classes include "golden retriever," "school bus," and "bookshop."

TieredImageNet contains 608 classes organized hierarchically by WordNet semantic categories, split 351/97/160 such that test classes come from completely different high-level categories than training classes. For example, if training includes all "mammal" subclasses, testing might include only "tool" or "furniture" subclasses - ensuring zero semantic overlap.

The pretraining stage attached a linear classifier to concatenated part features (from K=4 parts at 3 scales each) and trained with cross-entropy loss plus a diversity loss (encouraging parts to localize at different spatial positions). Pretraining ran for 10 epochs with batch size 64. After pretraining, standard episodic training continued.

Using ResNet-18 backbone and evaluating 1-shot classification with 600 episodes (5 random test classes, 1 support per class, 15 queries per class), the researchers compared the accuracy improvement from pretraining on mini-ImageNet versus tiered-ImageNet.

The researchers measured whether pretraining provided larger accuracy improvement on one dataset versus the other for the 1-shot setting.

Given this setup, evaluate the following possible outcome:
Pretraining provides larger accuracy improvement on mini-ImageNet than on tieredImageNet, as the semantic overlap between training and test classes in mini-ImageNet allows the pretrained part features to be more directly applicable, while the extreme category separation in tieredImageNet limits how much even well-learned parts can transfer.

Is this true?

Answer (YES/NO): YES